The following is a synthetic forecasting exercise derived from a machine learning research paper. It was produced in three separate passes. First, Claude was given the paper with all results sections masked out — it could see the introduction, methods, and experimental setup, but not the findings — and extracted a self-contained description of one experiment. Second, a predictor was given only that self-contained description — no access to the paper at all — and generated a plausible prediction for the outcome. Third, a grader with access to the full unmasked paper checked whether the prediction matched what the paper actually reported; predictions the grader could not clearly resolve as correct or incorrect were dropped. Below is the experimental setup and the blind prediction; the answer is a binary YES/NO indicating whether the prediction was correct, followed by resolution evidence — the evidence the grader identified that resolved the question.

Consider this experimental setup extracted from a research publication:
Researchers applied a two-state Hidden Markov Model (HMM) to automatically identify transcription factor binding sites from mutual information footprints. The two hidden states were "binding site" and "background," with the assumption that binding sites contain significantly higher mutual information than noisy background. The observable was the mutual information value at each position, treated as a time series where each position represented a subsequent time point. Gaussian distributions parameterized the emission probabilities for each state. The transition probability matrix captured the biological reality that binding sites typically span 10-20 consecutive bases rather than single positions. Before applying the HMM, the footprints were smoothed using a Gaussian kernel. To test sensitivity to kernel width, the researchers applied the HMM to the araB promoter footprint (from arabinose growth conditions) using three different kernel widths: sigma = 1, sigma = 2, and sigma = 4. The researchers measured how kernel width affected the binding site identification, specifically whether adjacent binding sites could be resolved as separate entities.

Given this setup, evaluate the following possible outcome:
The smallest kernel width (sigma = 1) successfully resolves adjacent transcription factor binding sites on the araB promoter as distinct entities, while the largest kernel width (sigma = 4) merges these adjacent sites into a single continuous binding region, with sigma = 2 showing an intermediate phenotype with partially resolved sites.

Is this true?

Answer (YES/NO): NO